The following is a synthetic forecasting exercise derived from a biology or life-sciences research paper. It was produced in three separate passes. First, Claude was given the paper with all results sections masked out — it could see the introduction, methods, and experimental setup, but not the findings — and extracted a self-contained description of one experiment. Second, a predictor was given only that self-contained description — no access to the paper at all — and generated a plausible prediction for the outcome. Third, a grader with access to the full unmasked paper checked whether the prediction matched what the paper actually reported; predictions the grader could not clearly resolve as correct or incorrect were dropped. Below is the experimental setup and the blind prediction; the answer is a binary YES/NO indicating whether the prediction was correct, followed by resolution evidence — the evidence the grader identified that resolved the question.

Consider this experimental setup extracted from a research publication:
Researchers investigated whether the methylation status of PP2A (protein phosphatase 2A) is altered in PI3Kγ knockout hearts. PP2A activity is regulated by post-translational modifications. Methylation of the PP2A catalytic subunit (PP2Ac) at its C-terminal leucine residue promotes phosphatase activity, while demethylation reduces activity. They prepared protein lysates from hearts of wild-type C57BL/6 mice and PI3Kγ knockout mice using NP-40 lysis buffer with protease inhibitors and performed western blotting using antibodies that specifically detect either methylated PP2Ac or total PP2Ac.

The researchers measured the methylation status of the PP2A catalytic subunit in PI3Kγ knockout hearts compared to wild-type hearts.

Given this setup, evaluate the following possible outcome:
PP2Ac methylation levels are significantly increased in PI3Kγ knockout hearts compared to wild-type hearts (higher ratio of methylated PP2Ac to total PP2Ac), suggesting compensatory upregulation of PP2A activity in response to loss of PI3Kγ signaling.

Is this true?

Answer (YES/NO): YES